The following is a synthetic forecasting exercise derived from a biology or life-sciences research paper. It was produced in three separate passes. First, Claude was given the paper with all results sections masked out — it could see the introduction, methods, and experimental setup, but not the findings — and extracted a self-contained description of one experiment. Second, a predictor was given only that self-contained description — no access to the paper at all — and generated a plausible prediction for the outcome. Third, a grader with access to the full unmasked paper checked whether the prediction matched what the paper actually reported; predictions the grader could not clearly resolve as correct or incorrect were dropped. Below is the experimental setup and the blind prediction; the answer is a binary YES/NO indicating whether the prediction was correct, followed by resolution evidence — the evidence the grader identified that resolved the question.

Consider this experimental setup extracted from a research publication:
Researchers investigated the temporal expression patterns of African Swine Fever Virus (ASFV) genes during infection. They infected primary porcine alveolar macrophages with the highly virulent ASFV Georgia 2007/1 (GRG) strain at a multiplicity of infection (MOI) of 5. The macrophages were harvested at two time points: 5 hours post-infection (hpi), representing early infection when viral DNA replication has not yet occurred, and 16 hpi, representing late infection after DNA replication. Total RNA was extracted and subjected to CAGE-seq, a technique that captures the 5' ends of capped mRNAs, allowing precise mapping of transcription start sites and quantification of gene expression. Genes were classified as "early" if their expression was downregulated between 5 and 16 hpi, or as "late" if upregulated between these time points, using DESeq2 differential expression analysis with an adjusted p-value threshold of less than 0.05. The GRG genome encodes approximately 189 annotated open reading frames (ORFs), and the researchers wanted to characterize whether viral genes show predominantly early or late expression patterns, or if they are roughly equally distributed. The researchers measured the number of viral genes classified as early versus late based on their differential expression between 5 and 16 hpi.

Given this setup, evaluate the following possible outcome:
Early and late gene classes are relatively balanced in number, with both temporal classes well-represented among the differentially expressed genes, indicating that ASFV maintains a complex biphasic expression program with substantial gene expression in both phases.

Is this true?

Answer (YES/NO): YES